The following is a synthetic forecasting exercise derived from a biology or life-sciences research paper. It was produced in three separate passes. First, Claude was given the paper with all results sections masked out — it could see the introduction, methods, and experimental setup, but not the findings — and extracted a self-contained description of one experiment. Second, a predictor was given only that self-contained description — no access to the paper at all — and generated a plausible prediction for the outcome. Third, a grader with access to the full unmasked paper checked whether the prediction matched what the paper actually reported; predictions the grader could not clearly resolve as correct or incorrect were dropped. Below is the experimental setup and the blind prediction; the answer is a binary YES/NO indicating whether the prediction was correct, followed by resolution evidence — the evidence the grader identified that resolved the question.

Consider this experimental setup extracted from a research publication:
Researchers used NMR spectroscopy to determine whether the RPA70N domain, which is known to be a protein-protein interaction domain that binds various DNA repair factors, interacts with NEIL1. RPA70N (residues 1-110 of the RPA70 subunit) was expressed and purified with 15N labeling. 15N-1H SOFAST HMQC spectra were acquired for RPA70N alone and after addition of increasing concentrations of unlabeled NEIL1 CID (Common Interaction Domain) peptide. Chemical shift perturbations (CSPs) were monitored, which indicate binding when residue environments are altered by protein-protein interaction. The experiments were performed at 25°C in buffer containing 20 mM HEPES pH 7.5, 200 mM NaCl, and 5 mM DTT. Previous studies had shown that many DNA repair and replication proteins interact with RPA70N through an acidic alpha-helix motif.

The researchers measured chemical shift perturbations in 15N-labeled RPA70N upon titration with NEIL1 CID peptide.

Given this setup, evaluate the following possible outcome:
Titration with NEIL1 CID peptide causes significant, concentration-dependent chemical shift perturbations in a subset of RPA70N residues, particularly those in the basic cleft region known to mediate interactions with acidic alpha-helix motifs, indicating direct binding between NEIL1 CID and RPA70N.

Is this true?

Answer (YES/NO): NO